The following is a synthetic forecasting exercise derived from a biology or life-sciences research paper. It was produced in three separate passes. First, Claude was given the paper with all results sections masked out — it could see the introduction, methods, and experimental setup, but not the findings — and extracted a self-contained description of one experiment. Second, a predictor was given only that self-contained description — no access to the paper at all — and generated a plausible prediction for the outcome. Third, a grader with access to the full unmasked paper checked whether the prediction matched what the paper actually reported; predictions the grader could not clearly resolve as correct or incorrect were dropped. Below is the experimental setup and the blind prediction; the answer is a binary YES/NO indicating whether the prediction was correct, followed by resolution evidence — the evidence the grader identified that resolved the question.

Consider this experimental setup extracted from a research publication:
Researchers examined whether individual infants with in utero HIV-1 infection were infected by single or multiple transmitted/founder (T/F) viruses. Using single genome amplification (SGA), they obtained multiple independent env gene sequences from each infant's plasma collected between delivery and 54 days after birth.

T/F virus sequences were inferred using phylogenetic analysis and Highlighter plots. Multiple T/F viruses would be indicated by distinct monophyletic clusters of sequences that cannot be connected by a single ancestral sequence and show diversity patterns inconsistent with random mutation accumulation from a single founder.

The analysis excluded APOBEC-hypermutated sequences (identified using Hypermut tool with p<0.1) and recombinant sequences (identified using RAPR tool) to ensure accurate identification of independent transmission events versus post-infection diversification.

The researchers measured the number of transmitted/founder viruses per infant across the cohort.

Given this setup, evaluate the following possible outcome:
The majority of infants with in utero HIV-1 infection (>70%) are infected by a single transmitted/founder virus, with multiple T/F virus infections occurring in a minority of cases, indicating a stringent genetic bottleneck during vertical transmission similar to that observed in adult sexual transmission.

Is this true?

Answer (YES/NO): NO